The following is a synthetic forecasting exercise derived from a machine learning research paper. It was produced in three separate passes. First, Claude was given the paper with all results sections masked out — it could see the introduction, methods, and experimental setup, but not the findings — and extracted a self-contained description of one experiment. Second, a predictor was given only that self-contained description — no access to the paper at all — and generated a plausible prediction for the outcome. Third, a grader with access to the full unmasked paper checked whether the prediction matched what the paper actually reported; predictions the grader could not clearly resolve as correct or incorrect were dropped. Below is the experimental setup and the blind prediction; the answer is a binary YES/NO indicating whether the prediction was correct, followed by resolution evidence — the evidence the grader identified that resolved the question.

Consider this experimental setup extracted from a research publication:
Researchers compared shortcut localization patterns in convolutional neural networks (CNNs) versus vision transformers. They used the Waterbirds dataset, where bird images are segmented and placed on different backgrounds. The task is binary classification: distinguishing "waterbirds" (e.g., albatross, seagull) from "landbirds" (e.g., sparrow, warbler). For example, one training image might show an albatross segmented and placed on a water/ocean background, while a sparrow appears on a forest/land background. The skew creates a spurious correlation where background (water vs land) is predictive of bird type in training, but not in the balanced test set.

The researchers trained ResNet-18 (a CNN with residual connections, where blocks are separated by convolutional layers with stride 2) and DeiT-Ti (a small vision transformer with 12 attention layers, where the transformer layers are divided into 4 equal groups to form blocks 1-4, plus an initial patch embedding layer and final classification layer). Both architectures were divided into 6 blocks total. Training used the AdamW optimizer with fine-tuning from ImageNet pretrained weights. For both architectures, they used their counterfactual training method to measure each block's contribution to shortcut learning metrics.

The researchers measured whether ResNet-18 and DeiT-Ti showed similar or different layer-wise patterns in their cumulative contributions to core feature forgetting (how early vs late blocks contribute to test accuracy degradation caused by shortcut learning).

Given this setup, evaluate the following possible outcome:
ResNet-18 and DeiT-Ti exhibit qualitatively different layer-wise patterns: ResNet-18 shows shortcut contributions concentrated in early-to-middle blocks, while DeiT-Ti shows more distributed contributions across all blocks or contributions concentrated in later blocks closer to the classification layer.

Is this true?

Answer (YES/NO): NO